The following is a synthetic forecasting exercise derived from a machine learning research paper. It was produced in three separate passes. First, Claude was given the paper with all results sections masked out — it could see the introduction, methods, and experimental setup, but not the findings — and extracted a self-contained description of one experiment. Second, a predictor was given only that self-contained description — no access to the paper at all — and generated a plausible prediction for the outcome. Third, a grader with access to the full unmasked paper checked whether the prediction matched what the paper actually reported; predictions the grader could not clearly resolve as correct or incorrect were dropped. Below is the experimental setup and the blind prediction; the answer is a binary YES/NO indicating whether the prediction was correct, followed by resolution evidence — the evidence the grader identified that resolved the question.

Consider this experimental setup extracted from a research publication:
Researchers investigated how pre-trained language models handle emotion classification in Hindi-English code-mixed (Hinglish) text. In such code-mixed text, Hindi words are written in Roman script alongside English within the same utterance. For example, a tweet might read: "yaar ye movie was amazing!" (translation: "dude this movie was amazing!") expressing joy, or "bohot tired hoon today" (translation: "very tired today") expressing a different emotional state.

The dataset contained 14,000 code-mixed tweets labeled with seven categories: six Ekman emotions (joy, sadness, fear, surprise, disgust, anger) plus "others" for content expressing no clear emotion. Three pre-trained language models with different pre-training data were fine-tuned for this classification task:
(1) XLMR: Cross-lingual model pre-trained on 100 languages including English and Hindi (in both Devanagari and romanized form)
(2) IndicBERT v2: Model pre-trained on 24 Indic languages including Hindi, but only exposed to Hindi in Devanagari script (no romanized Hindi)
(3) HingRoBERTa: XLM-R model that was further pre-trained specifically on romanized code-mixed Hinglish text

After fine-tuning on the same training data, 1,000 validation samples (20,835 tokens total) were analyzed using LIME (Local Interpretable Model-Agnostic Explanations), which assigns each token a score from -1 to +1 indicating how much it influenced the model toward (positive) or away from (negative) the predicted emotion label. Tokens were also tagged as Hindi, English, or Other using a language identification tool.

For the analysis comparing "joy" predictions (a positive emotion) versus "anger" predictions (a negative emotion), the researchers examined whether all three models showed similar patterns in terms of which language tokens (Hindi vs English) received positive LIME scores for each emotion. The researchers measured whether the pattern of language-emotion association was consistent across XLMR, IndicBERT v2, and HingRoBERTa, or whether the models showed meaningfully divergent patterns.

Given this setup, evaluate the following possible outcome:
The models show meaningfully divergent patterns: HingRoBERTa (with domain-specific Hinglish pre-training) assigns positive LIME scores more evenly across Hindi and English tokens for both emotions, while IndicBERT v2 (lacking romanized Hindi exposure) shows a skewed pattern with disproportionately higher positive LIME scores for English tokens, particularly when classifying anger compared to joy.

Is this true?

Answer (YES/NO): NO